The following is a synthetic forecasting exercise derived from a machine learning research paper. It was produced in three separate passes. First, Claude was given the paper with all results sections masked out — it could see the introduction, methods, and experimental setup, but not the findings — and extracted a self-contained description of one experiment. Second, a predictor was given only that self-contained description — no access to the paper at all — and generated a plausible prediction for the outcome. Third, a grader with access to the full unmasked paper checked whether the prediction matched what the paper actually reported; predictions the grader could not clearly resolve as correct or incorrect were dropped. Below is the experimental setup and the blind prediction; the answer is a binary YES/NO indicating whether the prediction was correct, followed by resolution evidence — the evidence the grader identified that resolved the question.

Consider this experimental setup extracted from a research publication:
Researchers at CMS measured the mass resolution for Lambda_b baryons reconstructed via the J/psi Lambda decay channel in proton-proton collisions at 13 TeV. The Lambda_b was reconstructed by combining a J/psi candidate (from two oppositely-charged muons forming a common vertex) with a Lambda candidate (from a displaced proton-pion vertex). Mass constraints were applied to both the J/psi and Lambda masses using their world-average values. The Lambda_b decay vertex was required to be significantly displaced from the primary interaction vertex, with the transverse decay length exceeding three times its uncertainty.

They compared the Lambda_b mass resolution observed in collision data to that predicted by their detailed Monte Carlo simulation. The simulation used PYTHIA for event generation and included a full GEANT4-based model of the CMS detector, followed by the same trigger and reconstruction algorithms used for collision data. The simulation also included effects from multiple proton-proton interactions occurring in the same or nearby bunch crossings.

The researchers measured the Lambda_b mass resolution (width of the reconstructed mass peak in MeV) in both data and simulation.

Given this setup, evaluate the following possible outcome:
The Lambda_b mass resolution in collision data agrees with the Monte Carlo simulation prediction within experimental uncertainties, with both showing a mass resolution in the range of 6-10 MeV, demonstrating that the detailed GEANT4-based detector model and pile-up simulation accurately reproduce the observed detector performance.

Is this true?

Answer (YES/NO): NO